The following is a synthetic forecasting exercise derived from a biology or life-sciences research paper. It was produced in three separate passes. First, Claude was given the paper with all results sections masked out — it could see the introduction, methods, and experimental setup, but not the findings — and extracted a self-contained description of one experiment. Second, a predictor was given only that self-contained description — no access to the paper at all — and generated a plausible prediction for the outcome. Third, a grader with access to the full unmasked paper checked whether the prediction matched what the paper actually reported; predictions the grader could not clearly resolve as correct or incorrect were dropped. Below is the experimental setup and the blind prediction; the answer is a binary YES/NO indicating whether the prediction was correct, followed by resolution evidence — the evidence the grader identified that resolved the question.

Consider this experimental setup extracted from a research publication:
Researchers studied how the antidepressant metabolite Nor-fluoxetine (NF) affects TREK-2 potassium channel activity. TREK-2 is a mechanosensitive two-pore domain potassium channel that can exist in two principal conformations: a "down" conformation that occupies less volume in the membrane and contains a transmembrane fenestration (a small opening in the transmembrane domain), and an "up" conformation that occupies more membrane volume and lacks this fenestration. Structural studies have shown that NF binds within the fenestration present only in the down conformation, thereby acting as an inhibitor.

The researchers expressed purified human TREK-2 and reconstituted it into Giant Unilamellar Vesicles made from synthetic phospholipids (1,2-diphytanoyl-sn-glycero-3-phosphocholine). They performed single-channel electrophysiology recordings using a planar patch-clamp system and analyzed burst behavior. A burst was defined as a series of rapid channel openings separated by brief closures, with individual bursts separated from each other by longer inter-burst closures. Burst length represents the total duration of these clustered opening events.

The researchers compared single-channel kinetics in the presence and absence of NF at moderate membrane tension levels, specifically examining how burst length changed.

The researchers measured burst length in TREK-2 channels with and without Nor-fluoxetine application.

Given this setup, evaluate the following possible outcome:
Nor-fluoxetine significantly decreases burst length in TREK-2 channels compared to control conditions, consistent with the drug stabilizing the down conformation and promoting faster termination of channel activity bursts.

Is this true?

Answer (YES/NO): YES